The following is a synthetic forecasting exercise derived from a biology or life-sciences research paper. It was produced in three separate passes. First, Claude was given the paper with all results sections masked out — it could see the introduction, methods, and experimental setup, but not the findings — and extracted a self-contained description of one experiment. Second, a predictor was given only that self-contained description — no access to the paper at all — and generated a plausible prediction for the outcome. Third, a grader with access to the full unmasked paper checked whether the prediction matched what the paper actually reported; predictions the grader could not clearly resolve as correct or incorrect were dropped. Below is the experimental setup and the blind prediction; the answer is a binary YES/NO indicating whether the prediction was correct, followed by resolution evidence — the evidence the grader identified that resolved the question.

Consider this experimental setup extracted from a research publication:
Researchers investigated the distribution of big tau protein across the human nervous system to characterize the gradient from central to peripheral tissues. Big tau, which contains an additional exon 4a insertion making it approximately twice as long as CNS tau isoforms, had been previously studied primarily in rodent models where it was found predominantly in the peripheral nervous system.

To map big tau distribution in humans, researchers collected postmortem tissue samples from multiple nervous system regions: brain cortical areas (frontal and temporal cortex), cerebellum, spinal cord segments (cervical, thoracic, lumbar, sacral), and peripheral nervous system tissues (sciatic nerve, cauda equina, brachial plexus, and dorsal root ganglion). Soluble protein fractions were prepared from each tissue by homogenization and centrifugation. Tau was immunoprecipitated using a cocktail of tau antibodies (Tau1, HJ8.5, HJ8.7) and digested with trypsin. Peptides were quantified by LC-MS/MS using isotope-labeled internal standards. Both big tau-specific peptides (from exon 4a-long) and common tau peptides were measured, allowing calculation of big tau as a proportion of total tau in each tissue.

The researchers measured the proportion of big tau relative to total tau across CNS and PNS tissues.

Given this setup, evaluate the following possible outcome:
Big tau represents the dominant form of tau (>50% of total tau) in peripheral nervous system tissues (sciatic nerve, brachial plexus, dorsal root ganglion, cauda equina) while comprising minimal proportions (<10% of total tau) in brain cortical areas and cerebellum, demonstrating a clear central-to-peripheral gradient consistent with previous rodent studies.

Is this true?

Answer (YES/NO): NO